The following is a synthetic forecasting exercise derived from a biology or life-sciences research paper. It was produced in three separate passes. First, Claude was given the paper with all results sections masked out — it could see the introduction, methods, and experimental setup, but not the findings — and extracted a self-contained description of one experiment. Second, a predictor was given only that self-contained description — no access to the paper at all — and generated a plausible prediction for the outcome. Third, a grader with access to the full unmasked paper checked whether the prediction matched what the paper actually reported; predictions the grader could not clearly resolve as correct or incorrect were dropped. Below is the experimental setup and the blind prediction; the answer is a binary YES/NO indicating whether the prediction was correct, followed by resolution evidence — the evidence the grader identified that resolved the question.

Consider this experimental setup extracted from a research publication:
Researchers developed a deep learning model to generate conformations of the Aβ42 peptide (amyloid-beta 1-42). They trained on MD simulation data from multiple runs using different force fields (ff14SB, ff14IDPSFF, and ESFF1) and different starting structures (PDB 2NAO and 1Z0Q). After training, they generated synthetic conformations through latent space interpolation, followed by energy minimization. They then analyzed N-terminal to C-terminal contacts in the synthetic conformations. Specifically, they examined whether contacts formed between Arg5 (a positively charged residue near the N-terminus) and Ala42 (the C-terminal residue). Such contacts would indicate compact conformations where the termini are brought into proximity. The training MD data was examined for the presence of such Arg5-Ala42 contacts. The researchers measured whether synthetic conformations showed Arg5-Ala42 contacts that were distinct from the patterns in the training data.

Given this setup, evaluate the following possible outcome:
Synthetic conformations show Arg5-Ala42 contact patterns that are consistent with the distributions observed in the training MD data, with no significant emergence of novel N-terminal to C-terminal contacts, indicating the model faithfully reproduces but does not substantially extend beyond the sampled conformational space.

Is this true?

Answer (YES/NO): NO